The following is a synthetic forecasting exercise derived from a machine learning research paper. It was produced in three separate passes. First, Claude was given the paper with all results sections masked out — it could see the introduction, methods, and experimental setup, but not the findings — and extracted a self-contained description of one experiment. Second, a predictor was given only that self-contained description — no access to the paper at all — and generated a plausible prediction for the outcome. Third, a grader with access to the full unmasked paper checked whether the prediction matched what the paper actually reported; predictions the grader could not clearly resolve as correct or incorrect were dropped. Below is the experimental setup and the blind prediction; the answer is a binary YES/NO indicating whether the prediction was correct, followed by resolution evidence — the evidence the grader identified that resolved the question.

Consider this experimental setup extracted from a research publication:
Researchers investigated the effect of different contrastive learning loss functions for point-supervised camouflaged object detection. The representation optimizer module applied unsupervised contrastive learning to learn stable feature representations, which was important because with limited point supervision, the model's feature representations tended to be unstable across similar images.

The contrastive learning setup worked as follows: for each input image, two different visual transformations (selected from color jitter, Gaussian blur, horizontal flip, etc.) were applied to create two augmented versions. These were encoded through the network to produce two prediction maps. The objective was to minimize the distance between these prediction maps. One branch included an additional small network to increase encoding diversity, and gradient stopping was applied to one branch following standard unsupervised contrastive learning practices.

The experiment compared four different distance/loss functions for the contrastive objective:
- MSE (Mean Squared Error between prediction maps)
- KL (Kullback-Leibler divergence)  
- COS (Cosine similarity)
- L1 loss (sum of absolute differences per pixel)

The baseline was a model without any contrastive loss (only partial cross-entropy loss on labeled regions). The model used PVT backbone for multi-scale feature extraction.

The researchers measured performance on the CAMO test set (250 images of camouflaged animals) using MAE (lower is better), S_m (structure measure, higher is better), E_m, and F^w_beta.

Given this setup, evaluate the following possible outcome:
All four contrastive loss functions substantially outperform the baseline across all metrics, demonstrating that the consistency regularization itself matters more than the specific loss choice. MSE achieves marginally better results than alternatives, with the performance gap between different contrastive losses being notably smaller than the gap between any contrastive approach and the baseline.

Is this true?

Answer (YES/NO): NO